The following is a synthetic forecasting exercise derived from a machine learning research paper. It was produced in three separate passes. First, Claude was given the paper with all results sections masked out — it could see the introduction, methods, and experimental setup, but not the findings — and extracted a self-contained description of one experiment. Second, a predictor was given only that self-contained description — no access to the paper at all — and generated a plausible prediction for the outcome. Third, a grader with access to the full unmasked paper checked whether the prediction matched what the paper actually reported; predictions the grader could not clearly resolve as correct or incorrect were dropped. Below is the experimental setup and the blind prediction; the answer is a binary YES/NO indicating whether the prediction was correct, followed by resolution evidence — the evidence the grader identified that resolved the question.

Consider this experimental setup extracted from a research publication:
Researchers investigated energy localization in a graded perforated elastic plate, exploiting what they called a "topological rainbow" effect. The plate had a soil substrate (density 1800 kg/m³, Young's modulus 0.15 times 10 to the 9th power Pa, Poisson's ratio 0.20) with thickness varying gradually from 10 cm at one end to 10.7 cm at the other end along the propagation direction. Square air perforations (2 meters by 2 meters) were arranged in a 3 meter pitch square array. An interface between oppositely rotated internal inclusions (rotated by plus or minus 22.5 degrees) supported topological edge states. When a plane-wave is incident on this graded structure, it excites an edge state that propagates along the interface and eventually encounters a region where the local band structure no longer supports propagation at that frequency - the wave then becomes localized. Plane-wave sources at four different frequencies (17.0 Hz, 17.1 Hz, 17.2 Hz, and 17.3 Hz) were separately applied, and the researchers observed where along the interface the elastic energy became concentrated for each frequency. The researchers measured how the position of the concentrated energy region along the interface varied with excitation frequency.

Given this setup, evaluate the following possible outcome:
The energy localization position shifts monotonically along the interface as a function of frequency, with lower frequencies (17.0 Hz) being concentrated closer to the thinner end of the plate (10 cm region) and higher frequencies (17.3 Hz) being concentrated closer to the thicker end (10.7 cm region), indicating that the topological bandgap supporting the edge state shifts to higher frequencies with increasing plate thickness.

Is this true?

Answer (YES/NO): YES